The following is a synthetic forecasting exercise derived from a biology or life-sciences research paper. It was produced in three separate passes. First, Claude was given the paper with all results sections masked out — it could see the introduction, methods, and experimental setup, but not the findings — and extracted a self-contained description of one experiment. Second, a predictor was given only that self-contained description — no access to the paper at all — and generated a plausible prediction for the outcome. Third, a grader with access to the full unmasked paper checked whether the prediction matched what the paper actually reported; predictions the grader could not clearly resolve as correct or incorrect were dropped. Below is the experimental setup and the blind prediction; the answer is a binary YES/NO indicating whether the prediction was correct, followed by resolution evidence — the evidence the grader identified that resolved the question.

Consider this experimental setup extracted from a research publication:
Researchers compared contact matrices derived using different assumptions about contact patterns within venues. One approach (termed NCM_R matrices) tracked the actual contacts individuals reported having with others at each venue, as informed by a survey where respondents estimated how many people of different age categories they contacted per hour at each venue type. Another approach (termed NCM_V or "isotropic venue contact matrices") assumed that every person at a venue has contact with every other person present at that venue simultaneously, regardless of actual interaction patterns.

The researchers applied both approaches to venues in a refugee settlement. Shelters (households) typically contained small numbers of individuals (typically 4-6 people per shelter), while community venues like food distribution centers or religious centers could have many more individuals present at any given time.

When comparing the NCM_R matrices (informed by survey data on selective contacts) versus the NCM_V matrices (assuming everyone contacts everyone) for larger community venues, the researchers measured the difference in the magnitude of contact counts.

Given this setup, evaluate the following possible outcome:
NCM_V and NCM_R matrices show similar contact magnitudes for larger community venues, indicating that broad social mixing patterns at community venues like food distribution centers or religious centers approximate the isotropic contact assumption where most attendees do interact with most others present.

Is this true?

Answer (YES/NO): NO